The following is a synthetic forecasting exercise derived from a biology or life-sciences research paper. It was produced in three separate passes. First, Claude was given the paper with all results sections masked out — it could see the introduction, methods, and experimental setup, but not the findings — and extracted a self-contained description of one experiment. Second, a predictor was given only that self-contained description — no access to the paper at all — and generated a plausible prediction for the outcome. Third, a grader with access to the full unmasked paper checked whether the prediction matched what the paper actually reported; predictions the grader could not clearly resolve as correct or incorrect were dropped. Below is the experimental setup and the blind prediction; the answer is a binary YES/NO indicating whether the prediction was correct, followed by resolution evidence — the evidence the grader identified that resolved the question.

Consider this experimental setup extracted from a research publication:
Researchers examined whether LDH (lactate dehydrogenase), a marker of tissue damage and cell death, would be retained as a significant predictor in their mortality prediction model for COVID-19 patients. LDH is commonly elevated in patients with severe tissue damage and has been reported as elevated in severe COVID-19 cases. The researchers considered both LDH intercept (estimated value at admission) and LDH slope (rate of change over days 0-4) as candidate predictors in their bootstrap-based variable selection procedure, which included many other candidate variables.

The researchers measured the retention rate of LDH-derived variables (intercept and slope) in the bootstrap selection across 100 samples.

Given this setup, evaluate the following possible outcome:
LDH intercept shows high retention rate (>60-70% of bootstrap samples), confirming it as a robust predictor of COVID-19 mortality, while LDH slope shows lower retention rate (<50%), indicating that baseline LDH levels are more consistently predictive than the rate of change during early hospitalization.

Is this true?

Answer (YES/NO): NO